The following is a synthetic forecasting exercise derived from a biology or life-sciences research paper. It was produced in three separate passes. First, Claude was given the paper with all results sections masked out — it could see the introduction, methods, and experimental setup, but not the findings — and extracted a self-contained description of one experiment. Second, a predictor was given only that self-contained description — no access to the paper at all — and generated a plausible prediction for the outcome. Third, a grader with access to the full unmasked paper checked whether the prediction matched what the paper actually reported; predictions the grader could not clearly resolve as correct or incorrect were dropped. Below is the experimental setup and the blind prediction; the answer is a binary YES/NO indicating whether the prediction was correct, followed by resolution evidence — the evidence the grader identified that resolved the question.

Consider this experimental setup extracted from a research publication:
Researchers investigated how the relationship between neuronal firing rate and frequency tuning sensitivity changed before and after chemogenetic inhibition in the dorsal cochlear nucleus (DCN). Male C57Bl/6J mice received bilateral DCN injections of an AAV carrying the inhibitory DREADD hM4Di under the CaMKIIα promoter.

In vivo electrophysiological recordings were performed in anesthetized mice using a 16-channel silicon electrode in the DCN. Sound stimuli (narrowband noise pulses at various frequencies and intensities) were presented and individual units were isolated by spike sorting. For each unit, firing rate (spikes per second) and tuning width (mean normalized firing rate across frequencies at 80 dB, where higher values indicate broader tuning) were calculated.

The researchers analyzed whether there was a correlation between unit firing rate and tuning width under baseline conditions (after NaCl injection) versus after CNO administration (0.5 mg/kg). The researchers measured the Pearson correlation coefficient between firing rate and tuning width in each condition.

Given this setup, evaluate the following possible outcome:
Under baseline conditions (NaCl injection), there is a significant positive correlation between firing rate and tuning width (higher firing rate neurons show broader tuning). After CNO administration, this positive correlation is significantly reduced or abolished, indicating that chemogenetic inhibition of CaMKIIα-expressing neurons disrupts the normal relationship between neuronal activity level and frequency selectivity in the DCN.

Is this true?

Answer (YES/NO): NO